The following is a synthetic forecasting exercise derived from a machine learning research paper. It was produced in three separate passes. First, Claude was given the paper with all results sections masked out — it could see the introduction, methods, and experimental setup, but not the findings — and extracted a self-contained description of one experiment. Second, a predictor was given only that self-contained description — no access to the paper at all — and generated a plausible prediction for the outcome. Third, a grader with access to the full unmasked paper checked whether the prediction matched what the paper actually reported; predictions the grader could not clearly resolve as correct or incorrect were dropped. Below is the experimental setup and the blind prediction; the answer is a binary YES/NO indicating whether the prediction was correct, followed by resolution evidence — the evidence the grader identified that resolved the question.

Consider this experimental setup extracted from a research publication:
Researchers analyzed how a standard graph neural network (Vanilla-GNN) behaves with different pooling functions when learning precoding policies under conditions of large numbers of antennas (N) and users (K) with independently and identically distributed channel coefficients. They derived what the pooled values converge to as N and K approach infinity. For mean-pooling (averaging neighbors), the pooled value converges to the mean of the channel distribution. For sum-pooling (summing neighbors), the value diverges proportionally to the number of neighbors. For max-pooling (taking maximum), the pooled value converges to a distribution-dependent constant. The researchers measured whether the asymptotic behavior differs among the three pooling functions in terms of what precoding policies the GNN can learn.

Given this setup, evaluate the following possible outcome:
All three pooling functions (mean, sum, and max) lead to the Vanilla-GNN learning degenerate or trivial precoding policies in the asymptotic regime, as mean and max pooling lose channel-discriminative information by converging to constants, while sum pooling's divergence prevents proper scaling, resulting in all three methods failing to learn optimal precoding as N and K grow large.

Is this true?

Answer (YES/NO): NO